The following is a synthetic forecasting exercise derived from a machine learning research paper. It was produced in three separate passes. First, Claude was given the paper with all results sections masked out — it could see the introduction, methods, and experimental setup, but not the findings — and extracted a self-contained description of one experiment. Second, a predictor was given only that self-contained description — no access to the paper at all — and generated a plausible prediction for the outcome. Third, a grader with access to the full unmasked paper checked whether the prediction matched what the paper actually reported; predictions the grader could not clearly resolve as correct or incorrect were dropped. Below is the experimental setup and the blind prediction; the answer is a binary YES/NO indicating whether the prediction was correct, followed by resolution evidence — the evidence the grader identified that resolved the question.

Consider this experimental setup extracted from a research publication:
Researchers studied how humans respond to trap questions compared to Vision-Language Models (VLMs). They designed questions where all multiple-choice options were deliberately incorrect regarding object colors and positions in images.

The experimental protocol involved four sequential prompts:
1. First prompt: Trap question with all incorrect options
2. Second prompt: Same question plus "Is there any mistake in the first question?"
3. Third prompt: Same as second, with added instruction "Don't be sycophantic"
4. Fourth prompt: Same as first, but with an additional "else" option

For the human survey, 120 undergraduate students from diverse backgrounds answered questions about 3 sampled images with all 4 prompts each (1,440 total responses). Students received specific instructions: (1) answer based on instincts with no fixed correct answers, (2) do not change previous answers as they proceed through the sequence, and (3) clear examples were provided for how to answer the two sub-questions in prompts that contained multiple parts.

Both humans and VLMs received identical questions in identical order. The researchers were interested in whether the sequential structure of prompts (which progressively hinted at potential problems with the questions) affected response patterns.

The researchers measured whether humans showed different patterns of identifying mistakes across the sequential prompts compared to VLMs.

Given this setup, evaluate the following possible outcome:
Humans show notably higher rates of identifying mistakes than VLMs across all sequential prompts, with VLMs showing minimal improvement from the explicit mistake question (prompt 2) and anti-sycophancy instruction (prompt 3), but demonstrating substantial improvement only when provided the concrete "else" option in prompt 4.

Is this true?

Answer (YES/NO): NO